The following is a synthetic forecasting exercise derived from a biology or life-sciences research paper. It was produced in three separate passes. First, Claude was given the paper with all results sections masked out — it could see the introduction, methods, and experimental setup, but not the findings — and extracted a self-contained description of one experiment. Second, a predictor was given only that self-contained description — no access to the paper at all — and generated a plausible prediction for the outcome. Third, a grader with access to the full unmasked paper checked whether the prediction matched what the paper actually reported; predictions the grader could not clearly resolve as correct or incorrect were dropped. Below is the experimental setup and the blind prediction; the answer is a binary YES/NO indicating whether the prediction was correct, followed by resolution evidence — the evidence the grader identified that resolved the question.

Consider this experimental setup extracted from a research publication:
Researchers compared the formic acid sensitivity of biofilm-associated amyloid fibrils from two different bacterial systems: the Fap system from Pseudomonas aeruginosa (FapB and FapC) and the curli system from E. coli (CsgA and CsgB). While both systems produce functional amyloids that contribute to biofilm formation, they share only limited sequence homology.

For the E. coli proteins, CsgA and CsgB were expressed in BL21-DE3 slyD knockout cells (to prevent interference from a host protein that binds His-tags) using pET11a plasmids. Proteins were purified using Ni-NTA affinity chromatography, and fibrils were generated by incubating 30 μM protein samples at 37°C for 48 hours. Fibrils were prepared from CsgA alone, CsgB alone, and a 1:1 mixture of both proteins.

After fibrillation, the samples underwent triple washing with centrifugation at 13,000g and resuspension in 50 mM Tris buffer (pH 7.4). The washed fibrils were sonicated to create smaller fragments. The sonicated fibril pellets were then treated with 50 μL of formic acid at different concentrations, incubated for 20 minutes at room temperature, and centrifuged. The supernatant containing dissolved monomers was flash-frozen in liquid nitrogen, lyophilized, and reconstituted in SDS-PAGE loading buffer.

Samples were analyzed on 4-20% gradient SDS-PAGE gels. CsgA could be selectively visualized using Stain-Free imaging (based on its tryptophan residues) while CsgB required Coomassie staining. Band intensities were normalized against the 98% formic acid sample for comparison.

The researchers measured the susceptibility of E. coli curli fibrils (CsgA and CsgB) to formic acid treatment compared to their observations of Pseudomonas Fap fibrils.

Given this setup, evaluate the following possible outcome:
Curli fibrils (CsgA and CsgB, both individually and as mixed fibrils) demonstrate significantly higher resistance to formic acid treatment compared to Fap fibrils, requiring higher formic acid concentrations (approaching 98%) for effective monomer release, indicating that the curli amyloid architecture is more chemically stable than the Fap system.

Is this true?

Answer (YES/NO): NO